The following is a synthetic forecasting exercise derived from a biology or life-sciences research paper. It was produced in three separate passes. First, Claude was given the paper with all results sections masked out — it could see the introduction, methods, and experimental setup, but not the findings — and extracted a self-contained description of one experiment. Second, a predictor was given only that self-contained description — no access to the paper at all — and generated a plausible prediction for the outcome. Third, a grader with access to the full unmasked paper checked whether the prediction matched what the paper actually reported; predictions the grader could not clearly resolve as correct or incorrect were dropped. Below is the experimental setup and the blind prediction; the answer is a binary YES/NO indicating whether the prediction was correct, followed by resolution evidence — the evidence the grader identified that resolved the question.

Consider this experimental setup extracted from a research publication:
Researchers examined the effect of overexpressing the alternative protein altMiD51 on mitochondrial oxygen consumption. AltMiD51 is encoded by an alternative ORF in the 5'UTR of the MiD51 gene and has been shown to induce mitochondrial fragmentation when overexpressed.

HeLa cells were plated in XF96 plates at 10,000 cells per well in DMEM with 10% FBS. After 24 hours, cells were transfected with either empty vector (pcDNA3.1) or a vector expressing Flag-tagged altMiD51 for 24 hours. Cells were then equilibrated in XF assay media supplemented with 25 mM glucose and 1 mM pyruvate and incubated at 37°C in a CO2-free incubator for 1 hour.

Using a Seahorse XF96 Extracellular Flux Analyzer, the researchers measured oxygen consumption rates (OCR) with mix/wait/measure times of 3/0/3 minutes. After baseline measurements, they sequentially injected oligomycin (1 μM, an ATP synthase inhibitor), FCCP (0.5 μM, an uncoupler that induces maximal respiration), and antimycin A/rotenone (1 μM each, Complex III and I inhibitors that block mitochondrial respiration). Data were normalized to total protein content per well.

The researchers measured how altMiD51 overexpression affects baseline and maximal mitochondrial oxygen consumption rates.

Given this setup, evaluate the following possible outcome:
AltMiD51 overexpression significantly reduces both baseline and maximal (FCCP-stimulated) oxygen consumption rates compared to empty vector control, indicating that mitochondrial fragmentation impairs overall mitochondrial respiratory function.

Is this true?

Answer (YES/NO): NO